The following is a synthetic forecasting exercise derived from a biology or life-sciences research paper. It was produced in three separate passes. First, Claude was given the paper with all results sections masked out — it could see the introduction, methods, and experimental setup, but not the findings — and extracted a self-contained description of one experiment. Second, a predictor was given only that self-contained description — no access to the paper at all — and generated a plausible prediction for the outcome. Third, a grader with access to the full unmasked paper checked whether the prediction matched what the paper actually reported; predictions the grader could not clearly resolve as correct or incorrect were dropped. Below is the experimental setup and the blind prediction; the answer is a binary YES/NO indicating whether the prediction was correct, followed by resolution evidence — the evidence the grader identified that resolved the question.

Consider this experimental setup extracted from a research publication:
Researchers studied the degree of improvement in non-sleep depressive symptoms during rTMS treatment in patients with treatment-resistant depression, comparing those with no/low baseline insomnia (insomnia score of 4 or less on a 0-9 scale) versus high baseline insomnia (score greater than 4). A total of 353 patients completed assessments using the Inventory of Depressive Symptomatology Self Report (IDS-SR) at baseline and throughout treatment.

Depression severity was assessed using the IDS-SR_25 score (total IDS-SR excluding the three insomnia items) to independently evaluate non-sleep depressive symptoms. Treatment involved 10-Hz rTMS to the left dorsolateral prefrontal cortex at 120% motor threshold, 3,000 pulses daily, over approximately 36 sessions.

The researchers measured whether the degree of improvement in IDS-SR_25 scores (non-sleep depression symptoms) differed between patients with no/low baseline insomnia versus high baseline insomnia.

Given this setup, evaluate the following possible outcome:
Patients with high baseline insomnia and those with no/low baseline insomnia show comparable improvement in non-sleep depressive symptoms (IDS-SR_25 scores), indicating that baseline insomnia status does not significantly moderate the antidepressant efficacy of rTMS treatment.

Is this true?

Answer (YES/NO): YES